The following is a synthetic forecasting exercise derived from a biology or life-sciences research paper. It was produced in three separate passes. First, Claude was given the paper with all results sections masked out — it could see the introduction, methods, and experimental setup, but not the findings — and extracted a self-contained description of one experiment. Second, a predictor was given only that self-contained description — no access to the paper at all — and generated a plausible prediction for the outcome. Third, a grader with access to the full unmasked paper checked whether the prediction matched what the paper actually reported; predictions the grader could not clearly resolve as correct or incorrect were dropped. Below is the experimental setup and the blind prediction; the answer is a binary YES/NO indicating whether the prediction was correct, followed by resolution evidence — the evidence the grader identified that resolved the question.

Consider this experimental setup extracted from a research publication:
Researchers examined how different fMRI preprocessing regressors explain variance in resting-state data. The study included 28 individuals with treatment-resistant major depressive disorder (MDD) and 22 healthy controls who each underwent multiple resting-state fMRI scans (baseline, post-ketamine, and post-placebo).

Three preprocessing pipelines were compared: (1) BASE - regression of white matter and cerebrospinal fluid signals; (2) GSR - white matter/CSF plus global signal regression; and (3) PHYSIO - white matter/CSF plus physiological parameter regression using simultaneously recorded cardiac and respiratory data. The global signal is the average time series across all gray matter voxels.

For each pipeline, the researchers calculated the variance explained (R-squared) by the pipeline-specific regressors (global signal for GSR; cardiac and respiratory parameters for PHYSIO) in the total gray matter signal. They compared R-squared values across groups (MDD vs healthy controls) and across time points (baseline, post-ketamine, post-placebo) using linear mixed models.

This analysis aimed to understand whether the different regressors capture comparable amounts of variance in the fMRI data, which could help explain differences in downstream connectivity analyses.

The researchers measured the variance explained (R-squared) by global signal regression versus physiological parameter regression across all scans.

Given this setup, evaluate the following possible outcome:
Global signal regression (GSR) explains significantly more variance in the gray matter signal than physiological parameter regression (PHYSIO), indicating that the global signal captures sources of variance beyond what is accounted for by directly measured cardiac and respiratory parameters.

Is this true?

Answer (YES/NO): YES